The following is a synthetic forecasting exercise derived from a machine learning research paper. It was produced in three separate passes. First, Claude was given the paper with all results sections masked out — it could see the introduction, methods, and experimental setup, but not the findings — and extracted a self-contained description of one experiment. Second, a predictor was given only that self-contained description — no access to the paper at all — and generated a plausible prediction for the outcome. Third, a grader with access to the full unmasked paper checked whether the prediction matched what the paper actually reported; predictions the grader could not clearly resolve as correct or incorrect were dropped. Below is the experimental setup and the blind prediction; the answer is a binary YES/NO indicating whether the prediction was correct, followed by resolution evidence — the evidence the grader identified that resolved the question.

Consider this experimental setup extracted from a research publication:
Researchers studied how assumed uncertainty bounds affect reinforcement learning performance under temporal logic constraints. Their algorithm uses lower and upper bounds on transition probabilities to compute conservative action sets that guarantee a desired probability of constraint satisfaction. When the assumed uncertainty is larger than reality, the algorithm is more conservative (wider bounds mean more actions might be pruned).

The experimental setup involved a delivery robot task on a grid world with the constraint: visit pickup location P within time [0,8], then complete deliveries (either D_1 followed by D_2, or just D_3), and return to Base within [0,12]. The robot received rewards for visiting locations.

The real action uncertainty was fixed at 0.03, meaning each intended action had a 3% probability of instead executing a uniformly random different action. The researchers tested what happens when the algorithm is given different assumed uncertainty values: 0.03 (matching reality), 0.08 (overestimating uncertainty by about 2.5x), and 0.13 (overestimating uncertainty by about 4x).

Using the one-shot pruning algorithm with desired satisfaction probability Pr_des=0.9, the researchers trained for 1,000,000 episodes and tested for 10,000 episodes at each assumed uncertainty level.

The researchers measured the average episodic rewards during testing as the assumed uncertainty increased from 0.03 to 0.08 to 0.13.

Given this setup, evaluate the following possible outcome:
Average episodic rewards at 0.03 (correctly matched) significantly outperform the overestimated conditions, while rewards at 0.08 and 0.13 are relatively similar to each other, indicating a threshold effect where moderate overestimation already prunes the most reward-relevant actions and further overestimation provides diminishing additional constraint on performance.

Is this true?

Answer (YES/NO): NO